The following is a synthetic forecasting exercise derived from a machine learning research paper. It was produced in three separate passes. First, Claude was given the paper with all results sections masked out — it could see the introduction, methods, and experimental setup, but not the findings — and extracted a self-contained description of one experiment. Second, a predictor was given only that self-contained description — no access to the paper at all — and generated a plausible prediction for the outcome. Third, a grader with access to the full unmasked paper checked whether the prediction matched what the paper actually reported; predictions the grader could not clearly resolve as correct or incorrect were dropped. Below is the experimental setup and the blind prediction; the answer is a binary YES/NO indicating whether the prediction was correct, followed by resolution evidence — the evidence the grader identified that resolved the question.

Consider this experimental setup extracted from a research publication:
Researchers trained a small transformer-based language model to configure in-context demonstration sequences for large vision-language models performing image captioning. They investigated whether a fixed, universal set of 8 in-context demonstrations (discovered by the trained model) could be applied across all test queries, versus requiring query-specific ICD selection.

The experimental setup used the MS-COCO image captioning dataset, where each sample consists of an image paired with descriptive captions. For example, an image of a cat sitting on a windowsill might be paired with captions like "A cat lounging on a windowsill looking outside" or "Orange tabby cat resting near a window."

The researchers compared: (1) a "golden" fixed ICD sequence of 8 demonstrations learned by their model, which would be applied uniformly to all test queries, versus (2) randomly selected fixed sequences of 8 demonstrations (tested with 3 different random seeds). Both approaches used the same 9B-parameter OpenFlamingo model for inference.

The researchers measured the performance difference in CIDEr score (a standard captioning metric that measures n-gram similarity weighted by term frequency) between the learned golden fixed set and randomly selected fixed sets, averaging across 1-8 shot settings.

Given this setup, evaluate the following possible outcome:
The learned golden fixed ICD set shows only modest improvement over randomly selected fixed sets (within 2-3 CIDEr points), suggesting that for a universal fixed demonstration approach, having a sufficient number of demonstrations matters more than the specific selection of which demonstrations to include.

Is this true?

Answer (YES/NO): NO